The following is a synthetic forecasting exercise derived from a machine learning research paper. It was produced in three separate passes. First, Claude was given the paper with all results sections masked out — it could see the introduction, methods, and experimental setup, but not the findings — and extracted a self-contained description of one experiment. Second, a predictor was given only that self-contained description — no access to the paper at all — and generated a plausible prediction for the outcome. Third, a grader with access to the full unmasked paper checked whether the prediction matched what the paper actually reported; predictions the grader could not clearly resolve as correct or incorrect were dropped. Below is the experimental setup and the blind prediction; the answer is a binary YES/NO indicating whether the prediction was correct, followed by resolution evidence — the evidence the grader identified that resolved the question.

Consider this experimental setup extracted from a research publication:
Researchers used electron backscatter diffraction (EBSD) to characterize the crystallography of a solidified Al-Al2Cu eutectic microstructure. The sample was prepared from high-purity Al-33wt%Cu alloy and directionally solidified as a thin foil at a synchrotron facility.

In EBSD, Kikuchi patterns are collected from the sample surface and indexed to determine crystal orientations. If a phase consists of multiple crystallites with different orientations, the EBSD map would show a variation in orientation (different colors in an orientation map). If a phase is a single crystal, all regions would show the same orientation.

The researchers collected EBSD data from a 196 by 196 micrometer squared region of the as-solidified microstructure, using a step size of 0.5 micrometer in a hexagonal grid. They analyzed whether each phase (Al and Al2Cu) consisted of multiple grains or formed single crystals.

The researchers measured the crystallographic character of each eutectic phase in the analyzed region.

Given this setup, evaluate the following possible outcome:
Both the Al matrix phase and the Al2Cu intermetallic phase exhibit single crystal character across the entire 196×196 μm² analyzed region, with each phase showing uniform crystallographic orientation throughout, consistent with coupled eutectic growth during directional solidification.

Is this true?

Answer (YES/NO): YES